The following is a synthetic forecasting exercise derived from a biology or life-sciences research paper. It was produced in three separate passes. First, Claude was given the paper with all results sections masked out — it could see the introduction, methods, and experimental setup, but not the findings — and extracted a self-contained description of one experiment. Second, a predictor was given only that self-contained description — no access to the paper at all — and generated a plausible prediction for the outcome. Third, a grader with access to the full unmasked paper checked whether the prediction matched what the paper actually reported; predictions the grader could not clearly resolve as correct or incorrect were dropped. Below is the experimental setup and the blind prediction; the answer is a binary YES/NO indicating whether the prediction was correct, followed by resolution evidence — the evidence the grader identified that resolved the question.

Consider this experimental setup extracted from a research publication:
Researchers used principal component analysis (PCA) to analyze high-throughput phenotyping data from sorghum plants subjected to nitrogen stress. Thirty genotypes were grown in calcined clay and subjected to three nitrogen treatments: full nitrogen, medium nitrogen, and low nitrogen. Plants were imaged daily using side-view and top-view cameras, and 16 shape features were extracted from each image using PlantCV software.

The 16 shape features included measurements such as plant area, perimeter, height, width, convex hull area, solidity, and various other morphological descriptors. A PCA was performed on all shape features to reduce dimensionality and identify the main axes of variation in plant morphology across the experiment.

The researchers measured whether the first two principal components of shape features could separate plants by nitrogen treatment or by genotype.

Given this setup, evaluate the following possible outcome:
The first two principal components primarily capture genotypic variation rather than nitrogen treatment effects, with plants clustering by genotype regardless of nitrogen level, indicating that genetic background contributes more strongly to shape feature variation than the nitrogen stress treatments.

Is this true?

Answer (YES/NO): NO